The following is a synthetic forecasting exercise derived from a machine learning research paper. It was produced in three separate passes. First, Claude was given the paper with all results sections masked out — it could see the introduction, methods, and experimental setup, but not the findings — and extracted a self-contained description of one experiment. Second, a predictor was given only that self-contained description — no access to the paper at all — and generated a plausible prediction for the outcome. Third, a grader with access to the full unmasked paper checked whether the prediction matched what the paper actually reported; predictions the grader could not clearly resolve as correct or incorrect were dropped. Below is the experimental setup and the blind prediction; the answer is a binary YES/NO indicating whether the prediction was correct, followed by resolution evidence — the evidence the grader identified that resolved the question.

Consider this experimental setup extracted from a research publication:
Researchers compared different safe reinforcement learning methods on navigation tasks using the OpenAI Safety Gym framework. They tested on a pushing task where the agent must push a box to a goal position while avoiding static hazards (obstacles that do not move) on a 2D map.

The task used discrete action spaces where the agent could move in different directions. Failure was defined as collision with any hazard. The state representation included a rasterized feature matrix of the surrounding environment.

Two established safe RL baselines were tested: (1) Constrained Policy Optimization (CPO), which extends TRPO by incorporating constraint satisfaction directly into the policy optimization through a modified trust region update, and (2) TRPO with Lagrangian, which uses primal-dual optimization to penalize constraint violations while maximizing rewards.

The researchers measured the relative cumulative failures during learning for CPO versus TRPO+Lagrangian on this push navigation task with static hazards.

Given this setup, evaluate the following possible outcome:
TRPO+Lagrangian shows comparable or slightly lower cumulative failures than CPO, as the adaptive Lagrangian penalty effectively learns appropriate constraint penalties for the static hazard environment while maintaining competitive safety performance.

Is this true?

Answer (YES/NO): NO